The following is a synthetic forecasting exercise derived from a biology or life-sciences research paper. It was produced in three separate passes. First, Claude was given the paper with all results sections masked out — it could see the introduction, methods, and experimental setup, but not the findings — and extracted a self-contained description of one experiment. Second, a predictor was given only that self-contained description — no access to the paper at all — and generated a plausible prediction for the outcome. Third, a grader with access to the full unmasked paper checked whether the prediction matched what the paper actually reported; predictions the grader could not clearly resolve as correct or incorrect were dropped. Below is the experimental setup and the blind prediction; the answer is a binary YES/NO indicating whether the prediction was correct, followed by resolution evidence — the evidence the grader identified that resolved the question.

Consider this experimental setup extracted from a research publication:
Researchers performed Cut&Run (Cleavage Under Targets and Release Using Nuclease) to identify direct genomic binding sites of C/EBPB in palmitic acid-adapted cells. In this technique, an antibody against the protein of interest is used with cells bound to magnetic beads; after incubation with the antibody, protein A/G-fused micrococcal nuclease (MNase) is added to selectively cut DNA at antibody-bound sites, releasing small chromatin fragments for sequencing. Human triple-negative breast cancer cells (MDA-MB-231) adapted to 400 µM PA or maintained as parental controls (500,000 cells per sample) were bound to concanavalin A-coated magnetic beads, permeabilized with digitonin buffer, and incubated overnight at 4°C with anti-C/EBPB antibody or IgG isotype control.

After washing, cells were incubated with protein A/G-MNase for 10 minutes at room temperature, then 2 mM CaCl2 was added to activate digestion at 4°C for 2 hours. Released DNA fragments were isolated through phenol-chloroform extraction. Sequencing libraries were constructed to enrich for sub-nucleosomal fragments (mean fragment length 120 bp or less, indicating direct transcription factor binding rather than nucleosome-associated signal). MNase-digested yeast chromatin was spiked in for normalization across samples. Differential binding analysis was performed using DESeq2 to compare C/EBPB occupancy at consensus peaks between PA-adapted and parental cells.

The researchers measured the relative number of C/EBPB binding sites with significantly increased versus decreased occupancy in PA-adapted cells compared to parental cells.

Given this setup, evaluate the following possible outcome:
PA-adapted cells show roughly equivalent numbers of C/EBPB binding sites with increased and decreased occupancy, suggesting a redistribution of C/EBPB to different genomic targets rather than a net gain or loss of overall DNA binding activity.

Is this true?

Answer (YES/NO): NO